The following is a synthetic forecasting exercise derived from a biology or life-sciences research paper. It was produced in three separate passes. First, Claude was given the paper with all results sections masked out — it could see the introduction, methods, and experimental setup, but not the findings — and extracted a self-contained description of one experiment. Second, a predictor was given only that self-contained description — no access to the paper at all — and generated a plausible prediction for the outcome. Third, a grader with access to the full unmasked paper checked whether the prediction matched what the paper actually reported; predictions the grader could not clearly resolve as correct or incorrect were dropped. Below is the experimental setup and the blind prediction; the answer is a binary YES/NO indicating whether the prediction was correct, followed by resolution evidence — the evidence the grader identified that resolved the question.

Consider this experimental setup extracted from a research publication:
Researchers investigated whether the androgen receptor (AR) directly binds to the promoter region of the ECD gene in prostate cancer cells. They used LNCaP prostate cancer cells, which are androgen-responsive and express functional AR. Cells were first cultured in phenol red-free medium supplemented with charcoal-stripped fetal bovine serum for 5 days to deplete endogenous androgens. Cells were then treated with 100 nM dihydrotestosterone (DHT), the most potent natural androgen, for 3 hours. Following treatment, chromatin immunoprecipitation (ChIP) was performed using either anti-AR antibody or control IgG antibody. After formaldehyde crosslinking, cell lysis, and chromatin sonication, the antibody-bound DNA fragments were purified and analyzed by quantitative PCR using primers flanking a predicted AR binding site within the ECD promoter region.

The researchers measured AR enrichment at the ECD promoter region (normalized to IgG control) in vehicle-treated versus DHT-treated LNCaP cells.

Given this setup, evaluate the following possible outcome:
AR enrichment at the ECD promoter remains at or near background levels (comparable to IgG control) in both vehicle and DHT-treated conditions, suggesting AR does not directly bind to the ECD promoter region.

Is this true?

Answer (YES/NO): NO